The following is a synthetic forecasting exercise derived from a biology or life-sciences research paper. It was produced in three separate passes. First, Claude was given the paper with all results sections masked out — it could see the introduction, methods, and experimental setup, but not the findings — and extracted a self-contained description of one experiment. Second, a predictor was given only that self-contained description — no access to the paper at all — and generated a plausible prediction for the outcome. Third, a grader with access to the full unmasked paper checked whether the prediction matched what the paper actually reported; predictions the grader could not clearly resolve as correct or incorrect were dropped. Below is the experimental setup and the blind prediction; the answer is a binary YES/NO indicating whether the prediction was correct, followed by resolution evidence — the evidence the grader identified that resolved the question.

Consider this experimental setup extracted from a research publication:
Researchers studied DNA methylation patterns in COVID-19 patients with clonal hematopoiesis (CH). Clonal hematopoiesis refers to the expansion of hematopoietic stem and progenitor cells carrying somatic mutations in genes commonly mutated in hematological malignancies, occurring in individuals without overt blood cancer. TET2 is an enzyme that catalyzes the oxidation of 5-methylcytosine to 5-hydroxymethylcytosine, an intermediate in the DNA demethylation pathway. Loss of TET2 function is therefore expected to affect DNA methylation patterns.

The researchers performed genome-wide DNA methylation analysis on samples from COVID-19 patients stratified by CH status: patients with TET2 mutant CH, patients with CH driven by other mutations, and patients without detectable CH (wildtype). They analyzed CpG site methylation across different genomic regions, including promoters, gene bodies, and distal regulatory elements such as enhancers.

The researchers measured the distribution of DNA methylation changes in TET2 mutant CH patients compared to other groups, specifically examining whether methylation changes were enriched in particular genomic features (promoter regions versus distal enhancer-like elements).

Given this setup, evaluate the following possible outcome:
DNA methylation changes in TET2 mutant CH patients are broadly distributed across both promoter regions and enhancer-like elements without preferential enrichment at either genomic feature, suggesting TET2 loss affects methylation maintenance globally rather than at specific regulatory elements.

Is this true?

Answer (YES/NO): NO